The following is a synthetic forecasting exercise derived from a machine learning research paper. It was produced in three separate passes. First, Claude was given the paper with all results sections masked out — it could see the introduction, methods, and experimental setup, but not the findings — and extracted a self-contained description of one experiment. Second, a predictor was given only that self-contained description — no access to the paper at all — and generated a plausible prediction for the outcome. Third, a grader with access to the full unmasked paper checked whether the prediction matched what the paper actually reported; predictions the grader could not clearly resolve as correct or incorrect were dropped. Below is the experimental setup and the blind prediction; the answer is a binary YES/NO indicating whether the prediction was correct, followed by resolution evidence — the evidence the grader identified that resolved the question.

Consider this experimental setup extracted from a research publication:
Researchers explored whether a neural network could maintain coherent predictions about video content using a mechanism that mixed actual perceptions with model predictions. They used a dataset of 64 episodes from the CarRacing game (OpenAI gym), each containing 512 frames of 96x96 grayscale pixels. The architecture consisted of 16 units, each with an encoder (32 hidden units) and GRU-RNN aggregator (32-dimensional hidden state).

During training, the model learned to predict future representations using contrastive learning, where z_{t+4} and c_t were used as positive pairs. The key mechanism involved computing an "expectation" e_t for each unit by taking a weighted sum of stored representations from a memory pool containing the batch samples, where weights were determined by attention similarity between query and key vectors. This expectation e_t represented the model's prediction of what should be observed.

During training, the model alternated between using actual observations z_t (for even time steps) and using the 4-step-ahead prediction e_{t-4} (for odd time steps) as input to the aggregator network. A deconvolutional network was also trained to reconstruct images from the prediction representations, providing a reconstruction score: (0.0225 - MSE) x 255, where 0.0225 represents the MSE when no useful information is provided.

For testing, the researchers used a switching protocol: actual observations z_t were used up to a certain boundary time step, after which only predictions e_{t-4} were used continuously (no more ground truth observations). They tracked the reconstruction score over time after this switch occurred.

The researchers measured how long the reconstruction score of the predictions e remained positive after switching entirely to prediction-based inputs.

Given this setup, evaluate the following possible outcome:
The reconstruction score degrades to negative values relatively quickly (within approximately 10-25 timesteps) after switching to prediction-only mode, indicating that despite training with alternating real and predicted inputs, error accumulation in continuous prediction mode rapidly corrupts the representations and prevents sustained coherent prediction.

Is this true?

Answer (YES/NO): NO